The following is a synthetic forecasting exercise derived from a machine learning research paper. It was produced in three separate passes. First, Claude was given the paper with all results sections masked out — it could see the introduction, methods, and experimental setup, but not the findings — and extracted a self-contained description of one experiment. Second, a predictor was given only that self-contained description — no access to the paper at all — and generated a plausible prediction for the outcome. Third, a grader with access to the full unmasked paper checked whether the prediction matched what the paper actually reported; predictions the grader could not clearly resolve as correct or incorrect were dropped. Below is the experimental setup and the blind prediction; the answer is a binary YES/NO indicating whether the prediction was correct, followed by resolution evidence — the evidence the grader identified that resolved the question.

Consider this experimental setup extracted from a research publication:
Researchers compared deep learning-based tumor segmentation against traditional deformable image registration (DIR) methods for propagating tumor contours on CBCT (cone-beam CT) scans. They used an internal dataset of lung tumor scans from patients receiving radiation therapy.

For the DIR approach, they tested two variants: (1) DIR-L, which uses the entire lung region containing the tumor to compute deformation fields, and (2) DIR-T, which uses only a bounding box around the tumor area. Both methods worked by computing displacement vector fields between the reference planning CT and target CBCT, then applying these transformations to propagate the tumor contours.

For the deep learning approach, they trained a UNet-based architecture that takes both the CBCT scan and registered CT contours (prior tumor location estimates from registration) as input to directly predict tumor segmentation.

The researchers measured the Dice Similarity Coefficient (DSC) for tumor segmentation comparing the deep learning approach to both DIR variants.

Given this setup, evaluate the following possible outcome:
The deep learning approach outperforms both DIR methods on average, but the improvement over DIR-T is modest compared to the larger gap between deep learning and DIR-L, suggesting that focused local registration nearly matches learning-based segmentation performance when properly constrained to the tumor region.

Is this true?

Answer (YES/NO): NO